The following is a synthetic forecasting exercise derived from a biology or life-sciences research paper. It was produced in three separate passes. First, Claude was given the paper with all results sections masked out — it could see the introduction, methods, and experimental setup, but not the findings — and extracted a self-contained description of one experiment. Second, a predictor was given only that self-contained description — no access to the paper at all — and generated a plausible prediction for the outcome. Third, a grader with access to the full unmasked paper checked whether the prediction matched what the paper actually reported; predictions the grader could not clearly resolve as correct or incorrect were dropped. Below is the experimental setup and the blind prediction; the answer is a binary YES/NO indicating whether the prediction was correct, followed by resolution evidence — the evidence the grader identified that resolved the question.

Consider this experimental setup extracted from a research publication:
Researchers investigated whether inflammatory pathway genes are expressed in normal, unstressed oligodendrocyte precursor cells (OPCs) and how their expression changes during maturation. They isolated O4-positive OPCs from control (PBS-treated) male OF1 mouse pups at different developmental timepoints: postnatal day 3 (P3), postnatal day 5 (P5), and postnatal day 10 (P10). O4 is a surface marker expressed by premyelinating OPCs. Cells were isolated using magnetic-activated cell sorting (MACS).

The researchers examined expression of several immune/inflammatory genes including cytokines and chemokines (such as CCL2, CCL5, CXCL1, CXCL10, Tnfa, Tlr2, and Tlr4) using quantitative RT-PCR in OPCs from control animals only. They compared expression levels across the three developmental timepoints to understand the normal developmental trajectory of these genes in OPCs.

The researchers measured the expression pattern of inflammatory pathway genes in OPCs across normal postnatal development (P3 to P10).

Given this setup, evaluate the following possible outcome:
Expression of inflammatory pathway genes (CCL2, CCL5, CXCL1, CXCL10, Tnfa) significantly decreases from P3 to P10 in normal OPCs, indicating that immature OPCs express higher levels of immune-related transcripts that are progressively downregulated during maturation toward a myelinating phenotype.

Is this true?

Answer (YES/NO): YES